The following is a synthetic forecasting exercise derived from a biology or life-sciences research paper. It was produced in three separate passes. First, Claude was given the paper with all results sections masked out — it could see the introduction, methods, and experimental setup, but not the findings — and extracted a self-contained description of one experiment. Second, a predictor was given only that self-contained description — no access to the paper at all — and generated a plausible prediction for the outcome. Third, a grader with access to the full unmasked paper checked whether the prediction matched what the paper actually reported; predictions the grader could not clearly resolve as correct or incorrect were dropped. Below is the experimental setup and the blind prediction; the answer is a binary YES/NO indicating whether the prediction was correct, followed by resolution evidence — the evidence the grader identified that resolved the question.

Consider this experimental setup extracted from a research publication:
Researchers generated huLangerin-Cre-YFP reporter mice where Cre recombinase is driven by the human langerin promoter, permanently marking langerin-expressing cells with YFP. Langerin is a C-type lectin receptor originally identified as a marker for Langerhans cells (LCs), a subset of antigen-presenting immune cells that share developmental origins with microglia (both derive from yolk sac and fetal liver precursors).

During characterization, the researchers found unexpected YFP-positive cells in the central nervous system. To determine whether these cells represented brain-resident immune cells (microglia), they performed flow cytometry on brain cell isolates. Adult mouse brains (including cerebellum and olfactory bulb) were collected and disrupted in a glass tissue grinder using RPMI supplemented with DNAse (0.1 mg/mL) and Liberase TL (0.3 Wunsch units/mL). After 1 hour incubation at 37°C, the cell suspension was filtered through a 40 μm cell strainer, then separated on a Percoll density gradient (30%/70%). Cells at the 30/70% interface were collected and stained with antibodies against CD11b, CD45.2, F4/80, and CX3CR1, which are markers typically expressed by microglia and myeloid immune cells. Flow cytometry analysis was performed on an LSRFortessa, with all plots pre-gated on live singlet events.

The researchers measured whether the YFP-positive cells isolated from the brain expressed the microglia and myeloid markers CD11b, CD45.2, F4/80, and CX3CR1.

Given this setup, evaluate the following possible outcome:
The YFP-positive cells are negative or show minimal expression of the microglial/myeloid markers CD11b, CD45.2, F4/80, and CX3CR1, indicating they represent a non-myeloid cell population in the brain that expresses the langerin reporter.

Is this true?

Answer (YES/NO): YES